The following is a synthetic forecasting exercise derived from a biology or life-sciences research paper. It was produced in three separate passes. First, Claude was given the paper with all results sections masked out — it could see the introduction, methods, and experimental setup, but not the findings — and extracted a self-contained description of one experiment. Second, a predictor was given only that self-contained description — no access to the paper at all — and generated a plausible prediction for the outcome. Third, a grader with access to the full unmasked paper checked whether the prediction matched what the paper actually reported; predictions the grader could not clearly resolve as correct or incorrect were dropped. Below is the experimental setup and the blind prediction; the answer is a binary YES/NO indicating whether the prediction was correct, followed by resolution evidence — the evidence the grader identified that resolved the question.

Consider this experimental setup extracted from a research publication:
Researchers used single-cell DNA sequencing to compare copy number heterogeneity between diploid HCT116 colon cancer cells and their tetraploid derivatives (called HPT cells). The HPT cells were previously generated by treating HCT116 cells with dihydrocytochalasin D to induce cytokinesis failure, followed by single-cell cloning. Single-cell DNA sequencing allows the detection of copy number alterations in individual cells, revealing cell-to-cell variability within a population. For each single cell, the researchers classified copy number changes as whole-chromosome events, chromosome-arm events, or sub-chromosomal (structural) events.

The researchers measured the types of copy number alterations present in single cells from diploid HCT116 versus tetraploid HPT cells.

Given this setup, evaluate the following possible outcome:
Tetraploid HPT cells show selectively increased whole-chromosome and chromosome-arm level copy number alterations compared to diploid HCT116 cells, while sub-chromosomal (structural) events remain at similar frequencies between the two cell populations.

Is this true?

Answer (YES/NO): NO